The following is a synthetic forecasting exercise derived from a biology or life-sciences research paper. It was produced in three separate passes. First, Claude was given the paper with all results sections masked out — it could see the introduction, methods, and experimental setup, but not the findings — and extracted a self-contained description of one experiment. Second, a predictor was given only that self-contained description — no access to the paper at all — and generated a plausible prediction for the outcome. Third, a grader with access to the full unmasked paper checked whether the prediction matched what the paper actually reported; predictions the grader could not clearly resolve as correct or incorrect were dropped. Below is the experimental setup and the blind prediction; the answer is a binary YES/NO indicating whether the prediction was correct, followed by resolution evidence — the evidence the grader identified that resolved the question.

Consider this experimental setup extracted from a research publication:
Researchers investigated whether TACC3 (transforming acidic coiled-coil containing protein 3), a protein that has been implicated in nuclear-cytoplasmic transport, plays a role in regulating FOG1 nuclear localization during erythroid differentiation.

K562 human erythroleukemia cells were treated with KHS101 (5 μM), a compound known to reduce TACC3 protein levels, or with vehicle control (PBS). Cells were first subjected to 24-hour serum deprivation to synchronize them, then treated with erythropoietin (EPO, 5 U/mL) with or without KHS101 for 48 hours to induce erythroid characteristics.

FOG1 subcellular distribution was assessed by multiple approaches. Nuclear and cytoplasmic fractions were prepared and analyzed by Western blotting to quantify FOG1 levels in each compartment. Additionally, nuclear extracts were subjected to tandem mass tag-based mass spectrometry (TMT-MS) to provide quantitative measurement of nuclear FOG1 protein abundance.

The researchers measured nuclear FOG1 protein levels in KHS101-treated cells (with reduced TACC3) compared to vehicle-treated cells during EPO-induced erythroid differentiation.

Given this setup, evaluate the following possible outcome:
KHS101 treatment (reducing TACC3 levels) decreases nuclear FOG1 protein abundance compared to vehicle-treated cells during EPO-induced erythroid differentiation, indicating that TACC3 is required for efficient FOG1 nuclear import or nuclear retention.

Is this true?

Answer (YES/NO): NO